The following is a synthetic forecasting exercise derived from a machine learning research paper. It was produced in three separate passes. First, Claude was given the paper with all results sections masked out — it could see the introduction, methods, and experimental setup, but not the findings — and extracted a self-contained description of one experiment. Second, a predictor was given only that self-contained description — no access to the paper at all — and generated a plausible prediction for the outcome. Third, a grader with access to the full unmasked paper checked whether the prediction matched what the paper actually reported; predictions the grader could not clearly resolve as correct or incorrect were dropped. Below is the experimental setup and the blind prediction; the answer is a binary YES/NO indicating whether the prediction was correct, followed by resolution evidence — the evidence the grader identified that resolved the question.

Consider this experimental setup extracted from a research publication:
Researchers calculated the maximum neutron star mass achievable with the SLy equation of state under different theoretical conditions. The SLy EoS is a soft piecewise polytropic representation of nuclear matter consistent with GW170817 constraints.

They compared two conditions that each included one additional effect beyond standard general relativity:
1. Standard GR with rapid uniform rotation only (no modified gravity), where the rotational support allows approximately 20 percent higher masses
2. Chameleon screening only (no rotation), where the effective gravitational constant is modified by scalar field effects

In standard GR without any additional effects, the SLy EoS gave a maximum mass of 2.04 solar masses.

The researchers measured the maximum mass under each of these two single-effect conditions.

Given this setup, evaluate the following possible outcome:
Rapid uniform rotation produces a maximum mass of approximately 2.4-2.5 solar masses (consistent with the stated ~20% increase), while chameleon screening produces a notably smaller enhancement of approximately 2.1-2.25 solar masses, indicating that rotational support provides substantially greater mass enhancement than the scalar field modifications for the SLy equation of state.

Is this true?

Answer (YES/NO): YES